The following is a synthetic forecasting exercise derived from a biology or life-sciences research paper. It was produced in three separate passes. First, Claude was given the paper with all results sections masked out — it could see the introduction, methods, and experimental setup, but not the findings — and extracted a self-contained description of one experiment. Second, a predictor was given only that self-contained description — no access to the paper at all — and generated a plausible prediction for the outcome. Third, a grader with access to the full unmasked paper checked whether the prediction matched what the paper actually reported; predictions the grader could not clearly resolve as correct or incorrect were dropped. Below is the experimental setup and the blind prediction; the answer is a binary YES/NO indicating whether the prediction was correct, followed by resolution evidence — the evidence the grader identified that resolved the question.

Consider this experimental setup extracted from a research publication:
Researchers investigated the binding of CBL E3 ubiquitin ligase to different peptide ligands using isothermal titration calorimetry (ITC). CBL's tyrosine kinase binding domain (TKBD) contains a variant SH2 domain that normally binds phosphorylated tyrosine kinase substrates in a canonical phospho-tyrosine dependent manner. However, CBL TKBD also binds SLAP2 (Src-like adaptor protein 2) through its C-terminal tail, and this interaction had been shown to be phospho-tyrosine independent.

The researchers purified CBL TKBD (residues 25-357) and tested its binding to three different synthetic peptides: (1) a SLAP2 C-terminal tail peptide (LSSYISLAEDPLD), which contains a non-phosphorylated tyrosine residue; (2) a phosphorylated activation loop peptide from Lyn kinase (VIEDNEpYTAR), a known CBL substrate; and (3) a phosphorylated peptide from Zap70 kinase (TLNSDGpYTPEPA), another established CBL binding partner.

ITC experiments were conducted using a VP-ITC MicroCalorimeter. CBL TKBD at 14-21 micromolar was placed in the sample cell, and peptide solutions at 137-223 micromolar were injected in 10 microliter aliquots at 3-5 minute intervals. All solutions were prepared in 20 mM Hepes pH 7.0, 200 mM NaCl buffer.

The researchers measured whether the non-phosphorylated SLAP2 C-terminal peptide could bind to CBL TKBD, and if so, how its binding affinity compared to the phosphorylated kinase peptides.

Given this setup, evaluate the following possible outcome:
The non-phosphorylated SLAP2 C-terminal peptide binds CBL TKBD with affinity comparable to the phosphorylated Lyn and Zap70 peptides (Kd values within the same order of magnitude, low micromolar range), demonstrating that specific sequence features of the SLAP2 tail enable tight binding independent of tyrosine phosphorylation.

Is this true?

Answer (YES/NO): NO